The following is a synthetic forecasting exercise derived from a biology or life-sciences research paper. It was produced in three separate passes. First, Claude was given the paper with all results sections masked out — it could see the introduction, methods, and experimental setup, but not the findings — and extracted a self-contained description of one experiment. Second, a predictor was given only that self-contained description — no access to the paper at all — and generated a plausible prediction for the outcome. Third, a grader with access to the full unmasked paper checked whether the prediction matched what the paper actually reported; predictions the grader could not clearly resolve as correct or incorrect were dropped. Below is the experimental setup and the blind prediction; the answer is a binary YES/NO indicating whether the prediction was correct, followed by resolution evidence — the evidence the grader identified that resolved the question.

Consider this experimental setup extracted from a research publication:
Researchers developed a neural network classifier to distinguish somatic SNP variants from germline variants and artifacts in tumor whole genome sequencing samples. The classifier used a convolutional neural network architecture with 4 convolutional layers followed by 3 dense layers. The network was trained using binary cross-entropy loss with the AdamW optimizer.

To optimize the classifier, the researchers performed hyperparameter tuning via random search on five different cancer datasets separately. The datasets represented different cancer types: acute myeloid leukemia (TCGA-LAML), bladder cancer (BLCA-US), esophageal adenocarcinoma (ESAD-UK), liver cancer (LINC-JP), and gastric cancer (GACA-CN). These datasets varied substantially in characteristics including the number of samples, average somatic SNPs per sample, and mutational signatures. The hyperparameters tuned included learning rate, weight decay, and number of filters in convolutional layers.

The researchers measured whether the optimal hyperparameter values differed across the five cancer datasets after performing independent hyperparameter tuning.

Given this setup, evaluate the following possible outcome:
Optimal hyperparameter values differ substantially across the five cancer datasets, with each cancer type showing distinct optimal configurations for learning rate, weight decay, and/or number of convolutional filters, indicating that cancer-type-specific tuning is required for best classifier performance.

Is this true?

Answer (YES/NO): NO